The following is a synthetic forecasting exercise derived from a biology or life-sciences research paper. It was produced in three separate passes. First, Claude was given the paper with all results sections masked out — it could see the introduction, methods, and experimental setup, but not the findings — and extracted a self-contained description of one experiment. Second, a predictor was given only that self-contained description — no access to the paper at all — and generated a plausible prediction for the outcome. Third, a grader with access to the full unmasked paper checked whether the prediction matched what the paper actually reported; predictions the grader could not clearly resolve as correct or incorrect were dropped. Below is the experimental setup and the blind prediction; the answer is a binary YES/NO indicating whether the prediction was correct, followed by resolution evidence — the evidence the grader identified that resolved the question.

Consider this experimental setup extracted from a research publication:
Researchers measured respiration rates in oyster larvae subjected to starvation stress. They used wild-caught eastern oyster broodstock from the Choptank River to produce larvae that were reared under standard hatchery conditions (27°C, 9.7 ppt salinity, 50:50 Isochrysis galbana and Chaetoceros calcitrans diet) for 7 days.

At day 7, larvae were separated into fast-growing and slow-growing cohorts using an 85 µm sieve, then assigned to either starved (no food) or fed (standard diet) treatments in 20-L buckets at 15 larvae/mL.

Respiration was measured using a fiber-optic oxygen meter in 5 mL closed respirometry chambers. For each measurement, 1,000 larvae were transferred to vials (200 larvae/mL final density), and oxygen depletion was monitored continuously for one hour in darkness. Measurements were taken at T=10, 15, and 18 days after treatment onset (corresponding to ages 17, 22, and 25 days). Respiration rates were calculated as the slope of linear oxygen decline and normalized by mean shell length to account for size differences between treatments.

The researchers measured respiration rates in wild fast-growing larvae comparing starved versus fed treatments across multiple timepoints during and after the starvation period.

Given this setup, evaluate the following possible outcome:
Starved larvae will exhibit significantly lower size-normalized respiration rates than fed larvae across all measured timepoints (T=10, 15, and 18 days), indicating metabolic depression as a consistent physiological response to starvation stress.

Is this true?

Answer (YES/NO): NO